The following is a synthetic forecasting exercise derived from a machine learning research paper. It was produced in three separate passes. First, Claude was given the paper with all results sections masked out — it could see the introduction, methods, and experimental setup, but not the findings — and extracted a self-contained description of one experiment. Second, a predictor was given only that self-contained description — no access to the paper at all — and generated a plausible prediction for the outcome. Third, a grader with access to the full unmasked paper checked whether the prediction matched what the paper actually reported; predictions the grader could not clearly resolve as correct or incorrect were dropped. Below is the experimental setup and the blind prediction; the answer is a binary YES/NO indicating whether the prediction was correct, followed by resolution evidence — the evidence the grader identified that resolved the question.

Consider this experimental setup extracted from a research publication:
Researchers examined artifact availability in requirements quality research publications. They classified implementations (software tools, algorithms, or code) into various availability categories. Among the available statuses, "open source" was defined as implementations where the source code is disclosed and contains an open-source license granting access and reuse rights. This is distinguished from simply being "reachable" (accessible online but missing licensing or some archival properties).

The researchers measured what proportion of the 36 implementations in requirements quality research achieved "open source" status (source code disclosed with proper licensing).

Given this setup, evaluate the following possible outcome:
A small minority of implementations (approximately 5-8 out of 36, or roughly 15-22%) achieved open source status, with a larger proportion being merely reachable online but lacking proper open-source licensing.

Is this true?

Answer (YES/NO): NO